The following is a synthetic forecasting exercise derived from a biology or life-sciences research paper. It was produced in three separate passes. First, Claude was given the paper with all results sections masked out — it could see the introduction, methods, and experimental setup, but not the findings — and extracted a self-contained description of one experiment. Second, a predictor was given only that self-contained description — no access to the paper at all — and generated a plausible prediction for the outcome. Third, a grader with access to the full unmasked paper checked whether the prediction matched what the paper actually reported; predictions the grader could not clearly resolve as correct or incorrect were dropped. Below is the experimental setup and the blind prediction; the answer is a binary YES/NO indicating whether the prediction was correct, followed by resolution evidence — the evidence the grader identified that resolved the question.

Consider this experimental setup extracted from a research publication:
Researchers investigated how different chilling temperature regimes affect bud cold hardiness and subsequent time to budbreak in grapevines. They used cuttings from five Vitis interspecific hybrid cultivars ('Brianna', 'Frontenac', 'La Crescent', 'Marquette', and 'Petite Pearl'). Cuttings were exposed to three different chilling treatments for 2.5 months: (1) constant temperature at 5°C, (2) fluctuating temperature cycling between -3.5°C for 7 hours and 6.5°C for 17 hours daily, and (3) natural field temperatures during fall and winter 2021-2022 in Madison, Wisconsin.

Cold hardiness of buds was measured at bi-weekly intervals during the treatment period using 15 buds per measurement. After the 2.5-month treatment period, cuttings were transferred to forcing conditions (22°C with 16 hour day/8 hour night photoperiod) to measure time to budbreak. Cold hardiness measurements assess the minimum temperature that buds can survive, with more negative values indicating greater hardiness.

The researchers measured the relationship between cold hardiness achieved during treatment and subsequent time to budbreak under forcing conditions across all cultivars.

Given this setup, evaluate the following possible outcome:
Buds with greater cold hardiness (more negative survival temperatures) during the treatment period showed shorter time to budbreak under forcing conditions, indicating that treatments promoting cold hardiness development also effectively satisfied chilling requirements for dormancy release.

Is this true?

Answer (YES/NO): NO